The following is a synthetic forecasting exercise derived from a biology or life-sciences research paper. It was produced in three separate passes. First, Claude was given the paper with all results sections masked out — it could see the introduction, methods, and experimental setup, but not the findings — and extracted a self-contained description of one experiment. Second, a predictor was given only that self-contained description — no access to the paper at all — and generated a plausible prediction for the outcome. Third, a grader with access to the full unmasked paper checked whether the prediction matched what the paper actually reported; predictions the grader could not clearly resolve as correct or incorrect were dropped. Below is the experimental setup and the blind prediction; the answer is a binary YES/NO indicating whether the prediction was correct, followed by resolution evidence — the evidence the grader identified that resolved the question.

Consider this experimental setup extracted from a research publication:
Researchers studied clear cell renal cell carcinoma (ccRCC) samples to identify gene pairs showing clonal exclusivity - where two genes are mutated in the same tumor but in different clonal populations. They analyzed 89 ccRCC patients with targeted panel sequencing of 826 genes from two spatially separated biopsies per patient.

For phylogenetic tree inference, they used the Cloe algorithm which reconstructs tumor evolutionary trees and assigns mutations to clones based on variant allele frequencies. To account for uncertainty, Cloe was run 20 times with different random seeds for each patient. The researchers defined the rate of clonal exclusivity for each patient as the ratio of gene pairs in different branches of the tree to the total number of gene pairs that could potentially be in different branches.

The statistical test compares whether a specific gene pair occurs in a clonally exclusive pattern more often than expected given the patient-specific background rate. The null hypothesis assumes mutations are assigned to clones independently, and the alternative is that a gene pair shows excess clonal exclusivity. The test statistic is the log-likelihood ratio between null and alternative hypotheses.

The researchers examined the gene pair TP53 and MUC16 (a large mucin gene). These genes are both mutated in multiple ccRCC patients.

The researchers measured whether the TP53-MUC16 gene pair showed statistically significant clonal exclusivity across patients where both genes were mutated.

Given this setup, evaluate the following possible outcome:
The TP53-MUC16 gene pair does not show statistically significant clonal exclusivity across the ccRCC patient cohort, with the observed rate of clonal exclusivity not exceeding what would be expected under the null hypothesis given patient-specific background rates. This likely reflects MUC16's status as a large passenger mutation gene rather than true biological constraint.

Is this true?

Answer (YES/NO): NO